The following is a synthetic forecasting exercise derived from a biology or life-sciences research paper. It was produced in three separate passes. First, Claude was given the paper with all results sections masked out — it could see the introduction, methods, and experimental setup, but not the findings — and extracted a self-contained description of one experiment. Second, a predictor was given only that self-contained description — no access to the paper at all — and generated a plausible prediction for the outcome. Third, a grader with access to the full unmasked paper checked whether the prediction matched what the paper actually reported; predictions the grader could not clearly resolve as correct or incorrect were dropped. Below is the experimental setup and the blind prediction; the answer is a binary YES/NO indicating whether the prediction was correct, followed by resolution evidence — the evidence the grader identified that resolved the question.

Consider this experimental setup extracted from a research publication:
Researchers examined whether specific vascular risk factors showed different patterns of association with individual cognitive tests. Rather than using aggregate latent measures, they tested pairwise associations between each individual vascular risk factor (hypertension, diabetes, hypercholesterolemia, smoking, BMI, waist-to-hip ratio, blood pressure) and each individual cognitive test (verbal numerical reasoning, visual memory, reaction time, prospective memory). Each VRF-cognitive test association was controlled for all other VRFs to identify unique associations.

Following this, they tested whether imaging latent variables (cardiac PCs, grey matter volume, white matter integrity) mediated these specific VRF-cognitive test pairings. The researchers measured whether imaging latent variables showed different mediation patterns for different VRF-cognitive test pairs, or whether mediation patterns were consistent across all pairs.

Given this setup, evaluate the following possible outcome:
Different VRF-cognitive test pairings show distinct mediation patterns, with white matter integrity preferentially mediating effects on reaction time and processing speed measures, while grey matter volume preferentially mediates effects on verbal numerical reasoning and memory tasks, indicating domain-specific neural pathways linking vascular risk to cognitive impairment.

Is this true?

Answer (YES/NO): NO